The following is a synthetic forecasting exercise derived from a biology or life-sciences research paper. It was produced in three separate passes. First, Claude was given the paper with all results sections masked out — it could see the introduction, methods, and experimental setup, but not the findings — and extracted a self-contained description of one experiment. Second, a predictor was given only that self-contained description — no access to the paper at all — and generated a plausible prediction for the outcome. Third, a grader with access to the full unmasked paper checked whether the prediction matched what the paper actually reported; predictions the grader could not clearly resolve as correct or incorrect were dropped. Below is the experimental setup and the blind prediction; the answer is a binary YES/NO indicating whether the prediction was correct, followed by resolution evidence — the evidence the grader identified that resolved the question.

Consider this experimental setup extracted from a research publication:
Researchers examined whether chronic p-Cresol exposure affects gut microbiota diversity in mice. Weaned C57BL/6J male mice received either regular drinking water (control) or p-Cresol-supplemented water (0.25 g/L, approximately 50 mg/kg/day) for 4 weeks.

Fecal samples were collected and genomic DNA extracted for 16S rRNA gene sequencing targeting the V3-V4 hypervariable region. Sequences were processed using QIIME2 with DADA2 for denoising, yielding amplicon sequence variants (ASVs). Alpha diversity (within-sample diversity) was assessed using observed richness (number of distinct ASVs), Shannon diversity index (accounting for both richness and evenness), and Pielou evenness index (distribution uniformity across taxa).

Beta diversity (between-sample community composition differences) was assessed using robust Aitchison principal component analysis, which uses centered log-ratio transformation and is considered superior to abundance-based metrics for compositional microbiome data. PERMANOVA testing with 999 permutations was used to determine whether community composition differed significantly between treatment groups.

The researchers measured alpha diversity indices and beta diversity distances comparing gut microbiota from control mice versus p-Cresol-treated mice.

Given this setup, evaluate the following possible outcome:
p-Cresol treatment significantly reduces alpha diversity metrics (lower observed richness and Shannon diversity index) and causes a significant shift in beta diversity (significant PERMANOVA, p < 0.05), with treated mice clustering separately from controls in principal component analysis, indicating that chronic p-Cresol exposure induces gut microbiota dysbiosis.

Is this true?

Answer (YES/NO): NO